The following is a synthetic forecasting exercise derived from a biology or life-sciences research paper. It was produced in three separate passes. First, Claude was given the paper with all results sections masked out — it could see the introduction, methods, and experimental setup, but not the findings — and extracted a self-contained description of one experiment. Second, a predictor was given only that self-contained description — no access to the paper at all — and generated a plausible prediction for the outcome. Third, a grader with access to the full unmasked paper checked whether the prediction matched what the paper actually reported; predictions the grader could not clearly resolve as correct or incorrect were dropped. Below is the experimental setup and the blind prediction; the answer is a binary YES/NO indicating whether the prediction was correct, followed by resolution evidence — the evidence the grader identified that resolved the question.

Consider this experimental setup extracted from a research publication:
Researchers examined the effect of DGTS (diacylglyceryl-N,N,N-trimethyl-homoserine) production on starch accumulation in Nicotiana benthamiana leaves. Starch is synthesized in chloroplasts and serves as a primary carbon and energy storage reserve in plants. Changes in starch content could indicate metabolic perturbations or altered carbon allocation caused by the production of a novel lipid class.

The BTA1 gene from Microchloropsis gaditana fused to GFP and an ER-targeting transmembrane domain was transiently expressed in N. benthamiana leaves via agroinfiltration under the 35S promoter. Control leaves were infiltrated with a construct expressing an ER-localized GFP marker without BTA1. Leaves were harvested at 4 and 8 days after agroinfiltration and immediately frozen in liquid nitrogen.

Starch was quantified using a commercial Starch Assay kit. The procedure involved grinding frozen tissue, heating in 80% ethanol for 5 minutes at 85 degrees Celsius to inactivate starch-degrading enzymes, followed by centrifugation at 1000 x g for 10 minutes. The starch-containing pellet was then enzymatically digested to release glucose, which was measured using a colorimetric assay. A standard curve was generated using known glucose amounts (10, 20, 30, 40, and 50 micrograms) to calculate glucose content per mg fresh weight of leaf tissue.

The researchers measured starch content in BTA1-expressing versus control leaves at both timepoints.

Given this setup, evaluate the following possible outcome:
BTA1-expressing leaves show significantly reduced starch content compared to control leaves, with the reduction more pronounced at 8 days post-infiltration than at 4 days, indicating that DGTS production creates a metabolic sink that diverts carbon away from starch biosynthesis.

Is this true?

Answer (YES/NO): NO